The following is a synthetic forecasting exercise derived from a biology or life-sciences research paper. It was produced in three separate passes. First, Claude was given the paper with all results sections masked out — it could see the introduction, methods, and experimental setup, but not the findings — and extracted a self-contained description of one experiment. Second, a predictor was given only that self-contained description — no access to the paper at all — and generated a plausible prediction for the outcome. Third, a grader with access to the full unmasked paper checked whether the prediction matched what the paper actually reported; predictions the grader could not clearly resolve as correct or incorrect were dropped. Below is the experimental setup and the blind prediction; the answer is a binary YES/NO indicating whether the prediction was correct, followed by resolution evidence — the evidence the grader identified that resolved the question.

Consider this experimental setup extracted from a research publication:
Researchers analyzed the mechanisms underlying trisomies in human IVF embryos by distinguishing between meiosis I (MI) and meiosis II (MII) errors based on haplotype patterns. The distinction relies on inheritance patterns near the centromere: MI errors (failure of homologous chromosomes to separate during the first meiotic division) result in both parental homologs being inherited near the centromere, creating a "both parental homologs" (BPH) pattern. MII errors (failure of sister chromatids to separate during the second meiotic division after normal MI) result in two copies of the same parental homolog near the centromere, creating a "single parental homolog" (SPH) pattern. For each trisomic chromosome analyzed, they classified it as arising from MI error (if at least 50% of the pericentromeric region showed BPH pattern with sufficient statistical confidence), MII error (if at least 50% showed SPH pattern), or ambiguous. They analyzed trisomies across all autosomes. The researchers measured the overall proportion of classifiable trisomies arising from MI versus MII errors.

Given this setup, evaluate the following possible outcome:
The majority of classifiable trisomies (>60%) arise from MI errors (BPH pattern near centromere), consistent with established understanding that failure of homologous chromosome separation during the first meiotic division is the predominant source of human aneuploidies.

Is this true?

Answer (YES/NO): YES